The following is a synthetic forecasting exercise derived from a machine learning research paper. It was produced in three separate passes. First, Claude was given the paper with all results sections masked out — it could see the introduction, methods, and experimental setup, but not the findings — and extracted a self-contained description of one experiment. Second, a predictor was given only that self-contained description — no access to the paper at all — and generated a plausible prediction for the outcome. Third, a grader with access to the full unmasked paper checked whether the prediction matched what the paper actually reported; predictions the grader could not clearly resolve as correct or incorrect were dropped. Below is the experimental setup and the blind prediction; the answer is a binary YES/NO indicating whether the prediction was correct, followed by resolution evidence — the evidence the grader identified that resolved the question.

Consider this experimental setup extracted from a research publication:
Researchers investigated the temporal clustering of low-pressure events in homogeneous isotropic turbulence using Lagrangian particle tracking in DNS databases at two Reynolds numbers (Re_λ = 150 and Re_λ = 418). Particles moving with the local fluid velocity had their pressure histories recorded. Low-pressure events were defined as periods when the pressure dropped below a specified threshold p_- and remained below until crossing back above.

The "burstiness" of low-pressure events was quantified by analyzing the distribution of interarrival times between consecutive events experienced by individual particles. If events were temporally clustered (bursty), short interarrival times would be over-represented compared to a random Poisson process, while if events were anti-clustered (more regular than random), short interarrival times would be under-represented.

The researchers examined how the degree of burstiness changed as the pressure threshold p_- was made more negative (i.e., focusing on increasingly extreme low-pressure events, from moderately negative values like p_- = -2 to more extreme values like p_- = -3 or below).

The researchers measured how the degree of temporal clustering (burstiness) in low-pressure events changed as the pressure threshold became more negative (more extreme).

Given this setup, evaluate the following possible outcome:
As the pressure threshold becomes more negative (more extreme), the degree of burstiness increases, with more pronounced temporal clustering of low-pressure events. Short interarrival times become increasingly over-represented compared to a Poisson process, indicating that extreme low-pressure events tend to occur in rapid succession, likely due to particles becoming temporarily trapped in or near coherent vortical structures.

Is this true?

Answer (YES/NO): YES